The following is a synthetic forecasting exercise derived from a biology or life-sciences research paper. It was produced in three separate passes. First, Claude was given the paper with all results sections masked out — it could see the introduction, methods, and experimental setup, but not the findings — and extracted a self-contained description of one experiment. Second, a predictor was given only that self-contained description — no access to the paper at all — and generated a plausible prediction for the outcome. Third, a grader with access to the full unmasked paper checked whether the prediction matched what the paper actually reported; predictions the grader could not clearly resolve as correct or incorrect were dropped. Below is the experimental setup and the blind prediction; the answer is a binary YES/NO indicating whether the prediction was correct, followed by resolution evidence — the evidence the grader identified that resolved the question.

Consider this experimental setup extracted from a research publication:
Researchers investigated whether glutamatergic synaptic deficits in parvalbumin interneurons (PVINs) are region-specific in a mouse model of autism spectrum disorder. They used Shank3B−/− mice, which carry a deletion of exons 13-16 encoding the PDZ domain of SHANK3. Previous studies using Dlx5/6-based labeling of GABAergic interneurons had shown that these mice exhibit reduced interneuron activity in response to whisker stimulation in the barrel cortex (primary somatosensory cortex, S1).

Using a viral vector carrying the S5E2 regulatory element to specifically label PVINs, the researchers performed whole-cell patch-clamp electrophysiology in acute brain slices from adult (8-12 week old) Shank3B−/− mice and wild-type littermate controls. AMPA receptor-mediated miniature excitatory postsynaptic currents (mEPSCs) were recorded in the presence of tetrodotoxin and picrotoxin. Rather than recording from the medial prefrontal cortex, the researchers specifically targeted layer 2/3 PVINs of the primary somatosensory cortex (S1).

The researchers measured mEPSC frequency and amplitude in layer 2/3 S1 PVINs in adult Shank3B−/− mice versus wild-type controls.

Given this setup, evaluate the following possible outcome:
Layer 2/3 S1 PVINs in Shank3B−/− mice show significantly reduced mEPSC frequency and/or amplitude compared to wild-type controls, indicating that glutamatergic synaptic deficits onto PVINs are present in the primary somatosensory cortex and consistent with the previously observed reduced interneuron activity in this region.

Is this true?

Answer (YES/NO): NO